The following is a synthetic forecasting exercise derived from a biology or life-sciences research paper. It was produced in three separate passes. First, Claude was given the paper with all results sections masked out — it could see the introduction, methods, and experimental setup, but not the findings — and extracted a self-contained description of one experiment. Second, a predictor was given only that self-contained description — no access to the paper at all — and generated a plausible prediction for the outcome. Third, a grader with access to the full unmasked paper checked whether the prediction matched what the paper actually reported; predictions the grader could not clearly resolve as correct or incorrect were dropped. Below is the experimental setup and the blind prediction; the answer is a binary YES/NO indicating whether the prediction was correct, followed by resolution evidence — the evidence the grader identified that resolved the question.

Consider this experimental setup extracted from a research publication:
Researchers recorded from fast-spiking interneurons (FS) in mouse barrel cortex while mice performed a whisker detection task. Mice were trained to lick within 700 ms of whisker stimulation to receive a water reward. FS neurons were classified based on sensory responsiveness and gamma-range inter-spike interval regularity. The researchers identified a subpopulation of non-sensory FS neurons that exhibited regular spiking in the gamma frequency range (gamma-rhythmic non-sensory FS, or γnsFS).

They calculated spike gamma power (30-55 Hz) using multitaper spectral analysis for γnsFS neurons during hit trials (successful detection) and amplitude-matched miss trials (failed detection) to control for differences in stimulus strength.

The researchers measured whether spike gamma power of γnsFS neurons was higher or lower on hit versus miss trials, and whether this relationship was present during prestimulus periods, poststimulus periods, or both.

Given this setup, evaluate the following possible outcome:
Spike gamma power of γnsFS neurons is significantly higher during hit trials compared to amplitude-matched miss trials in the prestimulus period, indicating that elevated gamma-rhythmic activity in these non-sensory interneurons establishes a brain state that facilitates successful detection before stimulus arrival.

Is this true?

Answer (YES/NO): YES